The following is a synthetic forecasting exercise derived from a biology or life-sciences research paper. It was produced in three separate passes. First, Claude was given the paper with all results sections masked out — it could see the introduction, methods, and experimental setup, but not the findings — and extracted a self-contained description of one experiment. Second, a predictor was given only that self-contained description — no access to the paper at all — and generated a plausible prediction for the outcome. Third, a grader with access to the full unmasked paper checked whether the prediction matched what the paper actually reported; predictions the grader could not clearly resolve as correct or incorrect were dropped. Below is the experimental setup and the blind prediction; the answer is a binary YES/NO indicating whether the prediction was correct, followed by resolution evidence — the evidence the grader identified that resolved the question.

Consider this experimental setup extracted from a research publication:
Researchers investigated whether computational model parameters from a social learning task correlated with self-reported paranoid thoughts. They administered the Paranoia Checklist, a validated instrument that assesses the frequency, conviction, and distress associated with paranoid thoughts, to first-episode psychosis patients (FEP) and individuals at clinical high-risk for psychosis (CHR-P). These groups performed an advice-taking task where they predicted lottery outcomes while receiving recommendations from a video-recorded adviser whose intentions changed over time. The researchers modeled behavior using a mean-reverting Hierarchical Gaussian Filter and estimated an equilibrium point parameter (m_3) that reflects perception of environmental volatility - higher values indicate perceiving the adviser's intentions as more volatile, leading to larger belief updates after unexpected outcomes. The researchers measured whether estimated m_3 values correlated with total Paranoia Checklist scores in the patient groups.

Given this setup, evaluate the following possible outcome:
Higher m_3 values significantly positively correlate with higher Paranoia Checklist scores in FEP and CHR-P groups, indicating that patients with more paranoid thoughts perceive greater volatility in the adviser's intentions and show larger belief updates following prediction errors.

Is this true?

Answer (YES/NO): NO